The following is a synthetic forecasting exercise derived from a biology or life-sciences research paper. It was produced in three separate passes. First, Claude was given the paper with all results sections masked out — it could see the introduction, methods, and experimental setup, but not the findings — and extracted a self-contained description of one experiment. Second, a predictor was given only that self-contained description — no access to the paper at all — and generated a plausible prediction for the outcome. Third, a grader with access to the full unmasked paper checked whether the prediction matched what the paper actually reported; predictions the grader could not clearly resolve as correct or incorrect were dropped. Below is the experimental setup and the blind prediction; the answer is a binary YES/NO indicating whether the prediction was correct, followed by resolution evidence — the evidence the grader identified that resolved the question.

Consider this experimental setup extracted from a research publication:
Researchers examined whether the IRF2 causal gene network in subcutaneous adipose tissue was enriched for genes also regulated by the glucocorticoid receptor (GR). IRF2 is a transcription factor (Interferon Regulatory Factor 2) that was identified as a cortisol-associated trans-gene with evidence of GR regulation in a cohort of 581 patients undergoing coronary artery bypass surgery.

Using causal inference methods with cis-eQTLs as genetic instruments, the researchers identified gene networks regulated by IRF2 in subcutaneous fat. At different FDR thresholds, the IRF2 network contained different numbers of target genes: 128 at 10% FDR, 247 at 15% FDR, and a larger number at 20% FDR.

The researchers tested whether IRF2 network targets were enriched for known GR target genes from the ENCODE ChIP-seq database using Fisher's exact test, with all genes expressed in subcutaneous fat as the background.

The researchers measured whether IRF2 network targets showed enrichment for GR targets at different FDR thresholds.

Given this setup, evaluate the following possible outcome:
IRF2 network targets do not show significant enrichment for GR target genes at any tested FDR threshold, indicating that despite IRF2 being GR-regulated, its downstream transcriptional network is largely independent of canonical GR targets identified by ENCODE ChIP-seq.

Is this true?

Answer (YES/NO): NO